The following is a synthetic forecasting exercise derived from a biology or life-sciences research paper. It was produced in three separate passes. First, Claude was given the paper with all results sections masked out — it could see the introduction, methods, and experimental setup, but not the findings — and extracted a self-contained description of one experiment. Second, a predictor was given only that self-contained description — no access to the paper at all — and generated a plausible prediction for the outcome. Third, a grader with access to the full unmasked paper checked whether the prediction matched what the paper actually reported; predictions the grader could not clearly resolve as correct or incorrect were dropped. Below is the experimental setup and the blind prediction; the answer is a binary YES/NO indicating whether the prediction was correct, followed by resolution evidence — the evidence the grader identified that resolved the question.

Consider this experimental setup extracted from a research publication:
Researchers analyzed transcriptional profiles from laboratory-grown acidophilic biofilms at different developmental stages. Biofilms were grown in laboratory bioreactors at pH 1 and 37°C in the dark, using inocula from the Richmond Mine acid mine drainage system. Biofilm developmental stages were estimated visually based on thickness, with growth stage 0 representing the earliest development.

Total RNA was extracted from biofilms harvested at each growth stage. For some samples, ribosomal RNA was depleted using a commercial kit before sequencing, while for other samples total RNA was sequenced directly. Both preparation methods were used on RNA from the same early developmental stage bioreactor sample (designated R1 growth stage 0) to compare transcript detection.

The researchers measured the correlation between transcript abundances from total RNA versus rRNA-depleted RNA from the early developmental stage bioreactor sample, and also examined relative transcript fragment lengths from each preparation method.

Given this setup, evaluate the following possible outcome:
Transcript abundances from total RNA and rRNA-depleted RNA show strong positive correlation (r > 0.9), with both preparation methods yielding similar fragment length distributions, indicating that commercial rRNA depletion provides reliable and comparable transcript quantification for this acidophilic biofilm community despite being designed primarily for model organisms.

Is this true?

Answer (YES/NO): NO